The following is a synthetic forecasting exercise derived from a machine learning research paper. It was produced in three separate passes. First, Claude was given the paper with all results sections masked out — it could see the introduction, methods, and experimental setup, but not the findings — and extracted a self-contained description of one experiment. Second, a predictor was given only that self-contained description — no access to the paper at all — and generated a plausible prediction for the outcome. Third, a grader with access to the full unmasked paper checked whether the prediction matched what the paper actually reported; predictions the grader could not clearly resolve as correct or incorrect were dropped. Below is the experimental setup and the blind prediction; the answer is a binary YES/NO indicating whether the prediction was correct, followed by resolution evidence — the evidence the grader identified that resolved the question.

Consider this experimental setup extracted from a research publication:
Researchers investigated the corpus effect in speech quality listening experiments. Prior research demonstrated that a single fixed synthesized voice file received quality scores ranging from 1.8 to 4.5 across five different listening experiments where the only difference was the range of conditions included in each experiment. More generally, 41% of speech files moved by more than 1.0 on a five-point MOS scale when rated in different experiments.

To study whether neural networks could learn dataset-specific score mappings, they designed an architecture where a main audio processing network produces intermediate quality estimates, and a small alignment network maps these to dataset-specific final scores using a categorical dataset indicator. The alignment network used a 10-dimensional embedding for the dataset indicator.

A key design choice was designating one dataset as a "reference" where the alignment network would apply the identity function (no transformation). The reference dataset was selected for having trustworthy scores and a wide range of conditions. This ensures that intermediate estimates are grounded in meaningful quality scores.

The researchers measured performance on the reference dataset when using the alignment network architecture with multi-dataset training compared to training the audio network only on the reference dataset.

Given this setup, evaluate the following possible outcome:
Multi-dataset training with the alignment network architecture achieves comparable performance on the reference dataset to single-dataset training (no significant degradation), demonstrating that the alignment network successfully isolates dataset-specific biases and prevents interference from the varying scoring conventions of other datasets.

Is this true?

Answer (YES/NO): YES